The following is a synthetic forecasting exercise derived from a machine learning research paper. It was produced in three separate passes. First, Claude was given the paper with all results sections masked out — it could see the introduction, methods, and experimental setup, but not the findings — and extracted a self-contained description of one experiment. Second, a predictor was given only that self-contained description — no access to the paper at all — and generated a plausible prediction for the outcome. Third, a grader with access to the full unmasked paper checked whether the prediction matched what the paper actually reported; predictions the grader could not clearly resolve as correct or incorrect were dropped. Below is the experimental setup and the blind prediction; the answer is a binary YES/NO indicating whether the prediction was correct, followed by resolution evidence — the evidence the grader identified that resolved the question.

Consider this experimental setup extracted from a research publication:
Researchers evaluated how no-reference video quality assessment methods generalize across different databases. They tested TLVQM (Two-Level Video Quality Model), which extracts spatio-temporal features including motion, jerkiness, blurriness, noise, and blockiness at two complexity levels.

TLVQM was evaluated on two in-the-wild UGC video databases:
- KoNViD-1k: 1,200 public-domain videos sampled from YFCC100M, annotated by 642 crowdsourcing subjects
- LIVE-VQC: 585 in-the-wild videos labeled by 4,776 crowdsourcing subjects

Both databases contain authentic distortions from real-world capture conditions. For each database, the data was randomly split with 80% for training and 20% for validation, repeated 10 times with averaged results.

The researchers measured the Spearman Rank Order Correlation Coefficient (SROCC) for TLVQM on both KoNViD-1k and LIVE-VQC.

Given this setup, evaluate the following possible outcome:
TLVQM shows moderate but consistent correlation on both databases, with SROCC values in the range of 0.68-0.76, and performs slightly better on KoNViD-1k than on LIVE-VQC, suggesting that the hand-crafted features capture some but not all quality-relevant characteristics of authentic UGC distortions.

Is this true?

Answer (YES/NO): NO